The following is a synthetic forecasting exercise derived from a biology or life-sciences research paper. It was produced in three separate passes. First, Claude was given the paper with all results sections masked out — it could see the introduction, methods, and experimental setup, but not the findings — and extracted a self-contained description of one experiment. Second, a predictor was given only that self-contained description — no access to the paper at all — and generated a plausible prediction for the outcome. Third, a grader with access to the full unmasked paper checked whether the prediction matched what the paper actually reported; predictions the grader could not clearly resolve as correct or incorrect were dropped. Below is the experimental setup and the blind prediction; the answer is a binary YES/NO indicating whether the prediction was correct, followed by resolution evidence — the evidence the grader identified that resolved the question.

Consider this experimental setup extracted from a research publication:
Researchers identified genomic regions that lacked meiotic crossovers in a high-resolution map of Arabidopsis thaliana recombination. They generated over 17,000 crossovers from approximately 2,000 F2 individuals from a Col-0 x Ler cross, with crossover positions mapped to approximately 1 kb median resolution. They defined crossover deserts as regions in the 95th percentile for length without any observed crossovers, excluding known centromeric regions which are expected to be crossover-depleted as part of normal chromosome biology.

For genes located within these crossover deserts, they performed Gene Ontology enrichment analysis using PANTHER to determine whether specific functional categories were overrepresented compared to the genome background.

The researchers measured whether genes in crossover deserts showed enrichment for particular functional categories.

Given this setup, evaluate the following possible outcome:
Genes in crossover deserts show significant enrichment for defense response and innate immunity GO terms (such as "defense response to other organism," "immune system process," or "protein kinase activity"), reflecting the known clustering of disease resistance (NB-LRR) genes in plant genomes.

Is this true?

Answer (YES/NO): NO